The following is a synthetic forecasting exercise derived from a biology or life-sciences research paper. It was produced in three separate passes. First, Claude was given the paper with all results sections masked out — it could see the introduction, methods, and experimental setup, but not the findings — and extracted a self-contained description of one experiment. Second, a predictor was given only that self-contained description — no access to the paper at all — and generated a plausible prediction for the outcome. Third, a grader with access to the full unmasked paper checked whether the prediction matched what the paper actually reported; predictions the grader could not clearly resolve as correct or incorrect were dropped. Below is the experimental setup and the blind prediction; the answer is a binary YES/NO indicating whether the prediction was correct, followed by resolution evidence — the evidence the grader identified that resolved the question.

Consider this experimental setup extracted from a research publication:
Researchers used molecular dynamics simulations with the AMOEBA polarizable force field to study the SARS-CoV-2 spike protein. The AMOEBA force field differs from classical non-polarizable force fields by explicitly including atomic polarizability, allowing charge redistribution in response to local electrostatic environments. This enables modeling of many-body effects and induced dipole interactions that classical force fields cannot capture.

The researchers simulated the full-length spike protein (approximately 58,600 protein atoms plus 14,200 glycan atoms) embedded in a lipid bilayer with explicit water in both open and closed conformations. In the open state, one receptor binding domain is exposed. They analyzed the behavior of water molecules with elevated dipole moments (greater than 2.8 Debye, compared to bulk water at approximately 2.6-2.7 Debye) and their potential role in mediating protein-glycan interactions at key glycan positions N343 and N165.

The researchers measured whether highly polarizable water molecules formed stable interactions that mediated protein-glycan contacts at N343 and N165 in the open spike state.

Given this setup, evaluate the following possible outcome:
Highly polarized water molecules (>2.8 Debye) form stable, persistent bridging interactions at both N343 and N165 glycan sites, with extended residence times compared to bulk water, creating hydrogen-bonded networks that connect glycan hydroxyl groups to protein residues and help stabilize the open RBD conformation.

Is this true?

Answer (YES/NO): NO